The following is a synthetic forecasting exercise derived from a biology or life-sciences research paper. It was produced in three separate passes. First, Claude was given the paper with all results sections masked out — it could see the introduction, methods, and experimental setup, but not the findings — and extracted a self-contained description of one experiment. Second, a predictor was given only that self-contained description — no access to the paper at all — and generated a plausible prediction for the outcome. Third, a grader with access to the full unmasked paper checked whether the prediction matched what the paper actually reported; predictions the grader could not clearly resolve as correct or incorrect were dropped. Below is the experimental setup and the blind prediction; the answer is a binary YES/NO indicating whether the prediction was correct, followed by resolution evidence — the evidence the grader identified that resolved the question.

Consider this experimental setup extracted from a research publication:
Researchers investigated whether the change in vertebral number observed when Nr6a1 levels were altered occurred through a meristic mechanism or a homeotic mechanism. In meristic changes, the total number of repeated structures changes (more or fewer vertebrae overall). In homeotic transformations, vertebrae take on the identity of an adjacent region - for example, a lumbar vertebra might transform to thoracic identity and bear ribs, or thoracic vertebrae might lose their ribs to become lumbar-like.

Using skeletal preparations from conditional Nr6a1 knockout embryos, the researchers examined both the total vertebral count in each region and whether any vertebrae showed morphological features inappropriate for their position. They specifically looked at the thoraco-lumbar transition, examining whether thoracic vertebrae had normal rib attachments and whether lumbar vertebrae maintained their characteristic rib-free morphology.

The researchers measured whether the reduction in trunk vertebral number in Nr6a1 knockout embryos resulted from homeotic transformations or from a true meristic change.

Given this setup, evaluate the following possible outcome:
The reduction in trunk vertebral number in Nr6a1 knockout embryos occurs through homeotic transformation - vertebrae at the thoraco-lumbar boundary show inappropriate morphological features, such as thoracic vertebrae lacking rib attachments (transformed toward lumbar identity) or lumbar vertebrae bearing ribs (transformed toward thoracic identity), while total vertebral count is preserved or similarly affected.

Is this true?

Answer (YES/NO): NO